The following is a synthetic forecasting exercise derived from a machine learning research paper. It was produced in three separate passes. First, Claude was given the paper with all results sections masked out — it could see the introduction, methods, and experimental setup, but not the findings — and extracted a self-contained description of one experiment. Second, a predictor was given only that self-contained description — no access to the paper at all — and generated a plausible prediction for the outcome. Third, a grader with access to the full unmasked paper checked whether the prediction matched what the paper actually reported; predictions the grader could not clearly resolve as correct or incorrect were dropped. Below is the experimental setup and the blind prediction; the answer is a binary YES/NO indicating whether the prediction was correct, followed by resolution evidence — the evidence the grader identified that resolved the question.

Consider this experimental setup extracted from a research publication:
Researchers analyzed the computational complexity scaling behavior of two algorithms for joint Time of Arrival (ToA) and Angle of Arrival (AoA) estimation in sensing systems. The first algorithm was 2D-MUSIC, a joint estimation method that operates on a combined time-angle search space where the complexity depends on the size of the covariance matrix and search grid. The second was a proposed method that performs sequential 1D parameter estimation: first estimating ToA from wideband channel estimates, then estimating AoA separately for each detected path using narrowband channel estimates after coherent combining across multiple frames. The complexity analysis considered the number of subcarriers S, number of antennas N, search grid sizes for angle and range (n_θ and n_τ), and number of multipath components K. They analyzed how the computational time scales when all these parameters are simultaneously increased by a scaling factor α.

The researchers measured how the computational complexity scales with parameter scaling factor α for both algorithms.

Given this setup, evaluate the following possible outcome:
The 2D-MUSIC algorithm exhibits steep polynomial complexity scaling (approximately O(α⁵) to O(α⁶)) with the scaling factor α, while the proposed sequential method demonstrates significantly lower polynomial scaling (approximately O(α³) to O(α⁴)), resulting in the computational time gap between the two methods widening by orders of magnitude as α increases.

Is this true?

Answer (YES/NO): YES